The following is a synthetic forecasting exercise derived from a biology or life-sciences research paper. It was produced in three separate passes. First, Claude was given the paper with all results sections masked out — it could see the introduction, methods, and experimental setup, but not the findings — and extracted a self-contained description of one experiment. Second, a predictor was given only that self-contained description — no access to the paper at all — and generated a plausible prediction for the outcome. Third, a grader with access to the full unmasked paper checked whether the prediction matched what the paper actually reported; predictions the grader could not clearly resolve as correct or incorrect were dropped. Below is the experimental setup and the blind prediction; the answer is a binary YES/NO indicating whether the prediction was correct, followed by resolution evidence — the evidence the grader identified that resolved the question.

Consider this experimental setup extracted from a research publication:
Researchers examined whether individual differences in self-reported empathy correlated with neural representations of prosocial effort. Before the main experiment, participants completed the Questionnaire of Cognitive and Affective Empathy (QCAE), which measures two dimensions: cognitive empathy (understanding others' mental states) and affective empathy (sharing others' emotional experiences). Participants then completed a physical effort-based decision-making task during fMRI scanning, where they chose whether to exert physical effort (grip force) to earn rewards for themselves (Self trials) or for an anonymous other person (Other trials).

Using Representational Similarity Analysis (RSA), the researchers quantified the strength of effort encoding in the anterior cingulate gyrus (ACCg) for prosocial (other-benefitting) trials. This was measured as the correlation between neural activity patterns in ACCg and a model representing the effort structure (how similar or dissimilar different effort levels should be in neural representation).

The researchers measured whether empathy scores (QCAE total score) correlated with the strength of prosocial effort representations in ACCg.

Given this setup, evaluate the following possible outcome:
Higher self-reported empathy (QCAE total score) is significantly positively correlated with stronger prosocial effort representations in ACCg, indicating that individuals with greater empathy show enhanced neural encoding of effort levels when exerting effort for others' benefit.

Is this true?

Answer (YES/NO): NO